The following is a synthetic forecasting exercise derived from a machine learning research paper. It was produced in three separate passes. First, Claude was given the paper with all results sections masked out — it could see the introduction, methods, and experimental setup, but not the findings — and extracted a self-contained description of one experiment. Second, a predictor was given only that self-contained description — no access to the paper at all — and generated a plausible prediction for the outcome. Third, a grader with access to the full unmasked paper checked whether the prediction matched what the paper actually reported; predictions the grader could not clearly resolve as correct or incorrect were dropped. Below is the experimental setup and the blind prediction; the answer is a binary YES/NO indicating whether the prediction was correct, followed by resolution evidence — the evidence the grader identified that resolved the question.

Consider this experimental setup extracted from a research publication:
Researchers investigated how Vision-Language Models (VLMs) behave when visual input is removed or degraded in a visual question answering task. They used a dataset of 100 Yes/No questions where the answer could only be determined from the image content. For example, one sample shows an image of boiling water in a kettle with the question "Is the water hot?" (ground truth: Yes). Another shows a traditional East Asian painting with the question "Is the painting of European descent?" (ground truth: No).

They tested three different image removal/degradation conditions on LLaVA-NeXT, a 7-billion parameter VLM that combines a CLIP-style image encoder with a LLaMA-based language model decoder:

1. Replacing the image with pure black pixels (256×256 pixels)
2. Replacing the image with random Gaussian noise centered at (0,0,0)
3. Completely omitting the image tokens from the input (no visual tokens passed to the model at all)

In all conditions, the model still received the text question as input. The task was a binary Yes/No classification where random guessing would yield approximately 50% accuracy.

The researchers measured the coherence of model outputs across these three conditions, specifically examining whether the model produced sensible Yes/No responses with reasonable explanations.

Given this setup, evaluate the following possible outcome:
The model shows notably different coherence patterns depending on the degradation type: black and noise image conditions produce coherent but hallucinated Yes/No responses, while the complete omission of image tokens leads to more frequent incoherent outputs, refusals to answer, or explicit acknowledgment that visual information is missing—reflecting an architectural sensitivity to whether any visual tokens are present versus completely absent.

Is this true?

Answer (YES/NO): NO